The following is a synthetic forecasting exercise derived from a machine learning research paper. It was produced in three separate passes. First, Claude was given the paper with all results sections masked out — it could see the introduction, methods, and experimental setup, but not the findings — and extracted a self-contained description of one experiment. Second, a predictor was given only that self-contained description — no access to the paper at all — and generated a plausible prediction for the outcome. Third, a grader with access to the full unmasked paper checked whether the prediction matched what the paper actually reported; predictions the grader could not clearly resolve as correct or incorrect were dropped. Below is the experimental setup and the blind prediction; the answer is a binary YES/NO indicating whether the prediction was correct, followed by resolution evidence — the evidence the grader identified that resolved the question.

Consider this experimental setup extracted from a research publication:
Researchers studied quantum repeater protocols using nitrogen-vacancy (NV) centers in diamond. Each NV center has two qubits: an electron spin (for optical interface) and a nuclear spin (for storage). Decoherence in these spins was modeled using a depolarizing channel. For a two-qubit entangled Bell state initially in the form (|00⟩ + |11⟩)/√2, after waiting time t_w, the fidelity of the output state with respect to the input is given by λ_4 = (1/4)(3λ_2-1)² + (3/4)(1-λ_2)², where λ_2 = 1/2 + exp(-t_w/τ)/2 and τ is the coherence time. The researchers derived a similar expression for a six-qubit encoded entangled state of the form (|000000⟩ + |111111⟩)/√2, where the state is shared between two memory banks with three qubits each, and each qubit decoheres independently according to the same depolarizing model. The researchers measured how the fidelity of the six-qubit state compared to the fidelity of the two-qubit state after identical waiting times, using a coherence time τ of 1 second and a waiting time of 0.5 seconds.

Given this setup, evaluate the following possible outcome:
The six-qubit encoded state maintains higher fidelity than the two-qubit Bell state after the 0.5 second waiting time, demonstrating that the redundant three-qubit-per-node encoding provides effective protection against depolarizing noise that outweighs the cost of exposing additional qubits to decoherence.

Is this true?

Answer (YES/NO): NO